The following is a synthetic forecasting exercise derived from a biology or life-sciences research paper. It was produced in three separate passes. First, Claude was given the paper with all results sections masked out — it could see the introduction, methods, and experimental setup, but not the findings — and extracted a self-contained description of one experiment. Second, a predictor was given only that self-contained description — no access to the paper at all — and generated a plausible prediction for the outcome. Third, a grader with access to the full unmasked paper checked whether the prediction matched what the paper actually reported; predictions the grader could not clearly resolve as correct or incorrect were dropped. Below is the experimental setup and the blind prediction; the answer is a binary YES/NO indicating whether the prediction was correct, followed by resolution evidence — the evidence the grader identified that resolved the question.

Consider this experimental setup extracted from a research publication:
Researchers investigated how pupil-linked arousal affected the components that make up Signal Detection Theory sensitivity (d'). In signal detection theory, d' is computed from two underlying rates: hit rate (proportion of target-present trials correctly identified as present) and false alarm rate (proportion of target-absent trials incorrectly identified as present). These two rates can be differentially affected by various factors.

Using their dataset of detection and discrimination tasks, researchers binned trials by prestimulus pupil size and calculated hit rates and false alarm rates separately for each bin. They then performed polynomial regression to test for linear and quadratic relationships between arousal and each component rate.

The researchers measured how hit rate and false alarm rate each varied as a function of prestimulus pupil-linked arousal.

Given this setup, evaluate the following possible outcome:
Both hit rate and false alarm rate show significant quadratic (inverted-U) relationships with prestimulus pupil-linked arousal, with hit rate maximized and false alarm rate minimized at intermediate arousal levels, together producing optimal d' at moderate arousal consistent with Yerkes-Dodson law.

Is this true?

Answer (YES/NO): NO